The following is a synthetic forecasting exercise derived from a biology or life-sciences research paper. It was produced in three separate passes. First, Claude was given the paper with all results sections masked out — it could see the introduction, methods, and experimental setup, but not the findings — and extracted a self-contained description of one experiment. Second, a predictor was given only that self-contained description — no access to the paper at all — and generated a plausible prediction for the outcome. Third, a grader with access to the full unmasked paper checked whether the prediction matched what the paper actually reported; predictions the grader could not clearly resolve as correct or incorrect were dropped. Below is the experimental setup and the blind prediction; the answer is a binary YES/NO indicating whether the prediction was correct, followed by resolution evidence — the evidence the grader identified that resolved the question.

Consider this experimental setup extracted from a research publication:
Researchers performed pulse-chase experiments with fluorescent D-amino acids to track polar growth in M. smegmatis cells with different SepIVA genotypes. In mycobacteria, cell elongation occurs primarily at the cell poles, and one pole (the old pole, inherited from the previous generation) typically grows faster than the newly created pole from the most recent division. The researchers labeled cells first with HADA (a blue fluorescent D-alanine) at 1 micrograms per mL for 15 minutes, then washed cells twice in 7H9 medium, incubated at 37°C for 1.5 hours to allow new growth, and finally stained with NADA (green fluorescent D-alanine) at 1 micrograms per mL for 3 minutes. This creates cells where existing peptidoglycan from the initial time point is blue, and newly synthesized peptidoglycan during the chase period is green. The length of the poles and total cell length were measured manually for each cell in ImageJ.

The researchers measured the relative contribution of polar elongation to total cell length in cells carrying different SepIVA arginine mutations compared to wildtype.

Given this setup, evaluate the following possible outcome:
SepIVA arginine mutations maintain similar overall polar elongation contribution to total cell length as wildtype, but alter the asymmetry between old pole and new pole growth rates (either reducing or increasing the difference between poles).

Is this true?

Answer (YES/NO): NO